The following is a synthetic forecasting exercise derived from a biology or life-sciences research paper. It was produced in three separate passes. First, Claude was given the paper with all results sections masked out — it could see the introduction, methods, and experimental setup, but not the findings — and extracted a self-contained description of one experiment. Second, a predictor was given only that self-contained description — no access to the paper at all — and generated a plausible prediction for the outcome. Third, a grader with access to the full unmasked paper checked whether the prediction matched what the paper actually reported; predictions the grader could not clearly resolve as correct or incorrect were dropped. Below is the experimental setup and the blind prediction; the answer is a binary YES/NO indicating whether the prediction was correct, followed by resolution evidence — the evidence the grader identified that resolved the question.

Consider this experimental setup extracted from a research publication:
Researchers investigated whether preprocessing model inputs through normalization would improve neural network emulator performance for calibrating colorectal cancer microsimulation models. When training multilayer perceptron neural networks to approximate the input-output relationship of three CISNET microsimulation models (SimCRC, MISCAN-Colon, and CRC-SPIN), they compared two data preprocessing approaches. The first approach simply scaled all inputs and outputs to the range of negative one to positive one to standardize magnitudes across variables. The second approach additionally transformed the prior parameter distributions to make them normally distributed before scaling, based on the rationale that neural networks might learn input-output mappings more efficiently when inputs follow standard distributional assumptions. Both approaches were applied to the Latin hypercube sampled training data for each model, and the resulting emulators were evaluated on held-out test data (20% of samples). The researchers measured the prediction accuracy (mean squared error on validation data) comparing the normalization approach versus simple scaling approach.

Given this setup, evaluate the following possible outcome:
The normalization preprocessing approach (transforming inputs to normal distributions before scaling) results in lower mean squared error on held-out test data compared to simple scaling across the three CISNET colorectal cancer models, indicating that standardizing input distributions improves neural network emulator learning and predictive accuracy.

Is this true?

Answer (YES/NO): NO